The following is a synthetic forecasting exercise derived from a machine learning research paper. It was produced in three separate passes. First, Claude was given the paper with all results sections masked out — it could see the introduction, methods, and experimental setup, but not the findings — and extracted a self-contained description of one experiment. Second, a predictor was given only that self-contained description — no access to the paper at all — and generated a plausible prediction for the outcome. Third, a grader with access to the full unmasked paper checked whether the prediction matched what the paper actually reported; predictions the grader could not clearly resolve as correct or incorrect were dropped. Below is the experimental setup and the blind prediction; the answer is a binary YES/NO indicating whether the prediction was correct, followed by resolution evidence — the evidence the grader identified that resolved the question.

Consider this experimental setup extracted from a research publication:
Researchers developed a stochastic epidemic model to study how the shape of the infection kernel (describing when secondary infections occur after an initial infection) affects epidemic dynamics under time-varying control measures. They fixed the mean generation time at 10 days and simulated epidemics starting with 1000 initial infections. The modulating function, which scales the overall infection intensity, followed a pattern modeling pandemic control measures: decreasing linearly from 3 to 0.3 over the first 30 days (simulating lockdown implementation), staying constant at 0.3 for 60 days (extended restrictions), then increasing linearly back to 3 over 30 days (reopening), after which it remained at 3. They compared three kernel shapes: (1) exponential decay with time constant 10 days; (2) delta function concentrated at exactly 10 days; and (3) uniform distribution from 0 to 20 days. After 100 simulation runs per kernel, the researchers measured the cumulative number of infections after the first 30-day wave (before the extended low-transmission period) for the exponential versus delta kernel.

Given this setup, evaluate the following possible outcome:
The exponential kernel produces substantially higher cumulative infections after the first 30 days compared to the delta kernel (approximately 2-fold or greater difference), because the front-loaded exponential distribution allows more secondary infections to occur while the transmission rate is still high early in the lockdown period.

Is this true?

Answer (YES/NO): YES